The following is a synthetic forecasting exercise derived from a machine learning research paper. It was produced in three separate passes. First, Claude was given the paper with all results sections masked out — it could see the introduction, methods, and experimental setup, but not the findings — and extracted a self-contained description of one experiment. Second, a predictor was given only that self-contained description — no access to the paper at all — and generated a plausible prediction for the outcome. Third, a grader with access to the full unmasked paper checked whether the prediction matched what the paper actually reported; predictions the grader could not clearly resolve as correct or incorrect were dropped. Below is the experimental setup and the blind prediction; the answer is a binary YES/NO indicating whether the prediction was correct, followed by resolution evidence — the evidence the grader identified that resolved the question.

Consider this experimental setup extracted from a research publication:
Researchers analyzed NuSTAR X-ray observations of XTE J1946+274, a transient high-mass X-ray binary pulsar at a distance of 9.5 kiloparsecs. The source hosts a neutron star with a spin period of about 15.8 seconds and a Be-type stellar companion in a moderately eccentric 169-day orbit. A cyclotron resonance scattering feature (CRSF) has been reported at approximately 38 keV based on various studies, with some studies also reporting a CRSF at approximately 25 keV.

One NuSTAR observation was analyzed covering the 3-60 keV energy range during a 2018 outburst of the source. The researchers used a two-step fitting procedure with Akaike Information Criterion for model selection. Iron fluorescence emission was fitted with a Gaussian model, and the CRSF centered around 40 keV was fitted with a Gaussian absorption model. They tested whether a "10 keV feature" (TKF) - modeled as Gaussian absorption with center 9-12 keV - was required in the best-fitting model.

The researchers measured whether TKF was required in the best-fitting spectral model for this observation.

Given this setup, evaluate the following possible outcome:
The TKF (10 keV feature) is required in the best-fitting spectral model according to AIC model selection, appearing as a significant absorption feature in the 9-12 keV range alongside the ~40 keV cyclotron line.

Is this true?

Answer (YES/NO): YES